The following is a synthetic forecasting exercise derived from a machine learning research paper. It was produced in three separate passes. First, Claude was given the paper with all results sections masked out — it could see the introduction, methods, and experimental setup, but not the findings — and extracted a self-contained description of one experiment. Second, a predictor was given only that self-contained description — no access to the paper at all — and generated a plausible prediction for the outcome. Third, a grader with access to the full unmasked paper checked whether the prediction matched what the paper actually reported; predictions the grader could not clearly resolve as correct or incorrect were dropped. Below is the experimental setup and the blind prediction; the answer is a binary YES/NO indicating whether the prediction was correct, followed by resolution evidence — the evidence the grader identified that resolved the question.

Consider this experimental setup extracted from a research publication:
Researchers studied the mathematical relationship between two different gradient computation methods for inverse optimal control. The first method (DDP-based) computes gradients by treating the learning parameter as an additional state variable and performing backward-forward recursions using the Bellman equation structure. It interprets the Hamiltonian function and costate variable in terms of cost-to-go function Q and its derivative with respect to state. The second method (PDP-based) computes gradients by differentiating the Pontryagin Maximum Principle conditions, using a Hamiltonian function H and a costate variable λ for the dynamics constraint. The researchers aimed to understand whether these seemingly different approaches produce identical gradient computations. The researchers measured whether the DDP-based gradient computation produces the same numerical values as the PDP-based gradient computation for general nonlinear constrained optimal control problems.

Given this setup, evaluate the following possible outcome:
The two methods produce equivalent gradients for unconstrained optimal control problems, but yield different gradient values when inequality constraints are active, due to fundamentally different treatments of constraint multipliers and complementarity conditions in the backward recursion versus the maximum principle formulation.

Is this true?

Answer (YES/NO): NO